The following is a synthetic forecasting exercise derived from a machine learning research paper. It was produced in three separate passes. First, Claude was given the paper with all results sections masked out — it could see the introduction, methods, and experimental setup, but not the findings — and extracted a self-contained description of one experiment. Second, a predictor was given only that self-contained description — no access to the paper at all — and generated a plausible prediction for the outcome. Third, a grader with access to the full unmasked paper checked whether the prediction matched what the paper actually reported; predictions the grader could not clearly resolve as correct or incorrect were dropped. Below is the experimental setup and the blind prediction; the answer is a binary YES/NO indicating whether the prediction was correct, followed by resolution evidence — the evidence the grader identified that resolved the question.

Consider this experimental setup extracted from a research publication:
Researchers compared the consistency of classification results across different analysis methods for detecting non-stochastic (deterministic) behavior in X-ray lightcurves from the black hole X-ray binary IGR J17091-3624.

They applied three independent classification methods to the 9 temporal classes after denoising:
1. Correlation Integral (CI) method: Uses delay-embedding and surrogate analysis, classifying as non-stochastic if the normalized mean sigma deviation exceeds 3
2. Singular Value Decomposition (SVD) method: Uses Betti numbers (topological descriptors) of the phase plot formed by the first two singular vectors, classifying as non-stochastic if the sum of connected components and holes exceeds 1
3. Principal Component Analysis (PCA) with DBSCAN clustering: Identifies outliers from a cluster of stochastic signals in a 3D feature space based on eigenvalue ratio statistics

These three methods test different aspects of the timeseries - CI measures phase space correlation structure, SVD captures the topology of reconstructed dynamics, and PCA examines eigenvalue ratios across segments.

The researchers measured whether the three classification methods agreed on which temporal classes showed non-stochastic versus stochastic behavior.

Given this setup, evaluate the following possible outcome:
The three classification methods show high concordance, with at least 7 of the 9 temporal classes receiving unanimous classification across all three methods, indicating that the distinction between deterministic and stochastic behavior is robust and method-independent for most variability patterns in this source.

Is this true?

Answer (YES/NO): YES